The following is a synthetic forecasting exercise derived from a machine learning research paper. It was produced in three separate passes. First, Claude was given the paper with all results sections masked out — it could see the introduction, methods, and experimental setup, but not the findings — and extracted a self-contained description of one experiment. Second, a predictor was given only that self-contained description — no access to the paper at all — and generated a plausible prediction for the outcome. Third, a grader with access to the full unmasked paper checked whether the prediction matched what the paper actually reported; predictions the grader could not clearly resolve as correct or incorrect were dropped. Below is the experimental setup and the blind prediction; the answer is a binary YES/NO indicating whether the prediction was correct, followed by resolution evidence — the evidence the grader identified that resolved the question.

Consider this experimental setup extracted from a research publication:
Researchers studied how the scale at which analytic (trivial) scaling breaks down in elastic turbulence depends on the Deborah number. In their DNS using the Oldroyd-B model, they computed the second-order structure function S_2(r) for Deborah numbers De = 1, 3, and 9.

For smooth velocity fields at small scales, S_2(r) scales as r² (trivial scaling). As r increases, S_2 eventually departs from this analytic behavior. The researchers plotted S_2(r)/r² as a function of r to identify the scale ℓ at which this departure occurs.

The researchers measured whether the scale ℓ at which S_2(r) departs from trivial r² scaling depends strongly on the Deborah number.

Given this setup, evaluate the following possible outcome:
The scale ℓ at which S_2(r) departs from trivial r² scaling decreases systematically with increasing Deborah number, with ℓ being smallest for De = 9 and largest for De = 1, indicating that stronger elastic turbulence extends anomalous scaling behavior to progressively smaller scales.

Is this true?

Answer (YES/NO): NO